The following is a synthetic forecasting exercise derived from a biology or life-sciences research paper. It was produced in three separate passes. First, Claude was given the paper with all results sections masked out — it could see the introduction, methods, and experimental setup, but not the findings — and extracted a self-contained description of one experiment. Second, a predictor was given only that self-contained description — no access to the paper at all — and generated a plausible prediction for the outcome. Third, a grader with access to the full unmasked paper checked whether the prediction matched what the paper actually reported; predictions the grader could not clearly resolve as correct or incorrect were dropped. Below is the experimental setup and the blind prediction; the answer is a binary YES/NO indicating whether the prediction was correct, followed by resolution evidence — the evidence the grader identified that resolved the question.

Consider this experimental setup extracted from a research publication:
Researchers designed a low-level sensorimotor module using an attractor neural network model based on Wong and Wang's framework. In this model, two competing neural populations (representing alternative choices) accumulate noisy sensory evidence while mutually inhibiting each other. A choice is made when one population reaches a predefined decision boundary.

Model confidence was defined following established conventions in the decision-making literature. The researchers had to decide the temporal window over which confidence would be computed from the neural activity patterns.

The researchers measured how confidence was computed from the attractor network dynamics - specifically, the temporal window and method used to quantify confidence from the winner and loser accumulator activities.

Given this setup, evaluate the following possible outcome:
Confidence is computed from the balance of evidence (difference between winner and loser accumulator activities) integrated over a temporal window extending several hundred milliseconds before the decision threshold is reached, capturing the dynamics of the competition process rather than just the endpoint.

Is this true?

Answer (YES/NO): NO